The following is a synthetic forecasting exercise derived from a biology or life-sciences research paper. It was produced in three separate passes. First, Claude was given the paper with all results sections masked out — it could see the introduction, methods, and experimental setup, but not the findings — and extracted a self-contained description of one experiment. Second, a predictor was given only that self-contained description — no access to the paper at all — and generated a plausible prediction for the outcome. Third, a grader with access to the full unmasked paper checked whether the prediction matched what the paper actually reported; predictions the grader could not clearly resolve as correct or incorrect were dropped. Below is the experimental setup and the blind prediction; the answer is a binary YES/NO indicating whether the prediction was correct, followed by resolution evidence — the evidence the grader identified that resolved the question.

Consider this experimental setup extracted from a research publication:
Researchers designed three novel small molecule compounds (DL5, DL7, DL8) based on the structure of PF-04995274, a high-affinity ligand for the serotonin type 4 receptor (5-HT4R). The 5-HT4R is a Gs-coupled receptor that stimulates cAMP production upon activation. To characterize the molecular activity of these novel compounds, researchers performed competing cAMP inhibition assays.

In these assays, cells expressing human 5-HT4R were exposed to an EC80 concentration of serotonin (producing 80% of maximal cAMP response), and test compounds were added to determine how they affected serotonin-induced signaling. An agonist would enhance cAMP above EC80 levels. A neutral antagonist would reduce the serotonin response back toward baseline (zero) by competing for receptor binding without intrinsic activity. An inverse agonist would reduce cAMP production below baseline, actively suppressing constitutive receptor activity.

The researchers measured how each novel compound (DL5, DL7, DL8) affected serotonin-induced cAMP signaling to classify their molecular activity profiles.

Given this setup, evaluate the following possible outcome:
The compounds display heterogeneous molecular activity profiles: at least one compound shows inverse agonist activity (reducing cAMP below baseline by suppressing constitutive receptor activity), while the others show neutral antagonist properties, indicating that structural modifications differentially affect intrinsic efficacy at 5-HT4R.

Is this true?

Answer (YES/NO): YES